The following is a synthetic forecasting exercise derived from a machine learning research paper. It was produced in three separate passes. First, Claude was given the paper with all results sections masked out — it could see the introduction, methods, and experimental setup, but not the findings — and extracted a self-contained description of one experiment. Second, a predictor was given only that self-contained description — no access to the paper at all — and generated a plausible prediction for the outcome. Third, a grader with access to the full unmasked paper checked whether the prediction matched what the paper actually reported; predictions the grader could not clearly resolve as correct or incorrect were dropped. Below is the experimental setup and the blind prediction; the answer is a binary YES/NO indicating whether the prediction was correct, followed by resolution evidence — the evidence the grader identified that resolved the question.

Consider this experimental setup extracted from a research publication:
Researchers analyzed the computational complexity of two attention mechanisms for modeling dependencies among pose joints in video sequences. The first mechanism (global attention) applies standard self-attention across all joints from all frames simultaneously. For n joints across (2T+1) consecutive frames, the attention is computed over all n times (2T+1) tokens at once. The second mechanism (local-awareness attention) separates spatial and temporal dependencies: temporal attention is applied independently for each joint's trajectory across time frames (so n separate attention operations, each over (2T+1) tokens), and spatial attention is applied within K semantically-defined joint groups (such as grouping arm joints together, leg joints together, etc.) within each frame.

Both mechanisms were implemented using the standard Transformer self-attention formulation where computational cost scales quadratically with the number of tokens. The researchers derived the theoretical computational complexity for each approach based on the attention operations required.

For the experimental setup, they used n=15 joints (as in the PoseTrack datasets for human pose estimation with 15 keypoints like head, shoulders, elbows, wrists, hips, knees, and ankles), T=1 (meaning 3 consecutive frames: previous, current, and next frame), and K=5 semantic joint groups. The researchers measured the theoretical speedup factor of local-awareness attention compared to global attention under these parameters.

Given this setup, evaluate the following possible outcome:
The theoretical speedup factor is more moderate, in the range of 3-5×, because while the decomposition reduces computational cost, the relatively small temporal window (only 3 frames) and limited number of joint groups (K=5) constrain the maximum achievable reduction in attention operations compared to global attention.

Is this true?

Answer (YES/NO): NO